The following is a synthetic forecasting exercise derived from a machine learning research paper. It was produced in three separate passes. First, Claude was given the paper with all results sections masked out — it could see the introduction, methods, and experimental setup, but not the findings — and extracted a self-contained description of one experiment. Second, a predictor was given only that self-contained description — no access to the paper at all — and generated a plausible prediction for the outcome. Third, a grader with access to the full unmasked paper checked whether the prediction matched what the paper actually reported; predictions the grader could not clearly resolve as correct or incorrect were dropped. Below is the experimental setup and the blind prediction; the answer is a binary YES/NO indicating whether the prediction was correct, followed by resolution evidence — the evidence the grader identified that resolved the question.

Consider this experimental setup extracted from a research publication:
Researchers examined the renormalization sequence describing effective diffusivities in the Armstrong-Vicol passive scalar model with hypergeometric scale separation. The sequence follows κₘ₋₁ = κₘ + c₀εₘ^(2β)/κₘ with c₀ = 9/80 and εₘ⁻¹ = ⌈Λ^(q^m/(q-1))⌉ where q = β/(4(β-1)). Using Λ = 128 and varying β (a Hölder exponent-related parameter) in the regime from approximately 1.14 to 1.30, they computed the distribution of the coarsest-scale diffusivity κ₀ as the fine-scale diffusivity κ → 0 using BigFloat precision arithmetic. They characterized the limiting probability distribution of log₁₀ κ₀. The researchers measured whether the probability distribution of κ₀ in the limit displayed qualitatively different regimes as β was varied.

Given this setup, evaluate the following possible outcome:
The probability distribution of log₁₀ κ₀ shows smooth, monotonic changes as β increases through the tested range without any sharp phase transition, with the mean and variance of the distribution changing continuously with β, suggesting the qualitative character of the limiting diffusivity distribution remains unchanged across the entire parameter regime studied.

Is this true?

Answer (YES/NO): NO